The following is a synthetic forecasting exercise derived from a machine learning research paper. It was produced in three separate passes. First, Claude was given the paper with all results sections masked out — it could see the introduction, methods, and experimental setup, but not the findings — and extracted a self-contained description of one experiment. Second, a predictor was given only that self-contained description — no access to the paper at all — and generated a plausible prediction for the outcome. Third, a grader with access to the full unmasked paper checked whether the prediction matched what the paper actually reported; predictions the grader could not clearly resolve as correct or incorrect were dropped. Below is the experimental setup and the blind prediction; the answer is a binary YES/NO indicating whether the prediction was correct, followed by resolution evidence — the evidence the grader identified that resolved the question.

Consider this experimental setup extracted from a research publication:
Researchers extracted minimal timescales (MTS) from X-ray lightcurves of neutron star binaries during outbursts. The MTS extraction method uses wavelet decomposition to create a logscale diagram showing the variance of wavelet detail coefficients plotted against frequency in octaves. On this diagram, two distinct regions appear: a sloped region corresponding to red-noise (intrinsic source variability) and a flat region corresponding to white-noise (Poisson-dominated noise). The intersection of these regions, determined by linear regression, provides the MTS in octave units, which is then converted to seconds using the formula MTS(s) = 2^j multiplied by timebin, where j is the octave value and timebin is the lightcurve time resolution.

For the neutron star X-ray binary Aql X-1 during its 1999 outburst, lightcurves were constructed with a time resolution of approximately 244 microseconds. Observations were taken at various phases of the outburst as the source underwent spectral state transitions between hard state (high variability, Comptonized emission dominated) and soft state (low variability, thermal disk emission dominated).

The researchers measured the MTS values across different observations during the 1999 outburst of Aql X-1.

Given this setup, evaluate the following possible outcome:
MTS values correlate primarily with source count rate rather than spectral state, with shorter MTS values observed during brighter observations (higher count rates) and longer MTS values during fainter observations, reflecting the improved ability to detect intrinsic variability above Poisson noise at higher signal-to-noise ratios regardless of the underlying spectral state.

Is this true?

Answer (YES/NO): NO